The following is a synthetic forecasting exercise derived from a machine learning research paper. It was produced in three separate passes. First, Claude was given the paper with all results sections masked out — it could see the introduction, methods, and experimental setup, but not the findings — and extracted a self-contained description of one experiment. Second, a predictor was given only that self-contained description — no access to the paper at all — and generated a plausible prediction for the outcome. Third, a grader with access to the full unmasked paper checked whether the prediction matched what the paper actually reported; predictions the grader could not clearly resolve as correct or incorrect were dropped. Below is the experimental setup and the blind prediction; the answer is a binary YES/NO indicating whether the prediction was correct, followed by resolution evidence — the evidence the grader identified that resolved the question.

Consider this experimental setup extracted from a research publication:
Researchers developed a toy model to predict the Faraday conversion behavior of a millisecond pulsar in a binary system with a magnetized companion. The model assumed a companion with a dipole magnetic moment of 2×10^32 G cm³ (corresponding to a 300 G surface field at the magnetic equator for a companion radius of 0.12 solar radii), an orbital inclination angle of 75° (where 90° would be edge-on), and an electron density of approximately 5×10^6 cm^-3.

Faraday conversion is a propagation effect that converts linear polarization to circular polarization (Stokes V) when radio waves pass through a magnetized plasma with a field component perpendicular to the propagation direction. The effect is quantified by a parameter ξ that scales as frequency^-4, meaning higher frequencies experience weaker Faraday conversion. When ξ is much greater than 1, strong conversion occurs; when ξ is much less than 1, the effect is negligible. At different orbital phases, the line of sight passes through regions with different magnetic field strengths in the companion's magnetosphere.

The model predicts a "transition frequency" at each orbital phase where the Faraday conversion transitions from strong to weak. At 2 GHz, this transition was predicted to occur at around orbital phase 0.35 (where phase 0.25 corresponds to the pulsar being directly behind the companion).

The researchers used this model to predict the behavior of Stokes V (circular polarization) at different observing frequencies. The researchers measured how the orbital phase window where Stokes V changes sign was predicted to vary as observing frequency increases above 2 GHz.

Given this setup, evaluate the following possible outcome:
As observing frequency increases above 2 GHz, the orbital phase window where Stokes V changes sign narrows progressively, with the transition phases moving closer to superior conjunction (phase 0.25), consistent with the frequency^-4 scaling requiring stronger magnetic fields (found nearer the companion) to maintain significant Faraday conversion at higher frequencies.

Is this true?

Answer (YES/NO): YES